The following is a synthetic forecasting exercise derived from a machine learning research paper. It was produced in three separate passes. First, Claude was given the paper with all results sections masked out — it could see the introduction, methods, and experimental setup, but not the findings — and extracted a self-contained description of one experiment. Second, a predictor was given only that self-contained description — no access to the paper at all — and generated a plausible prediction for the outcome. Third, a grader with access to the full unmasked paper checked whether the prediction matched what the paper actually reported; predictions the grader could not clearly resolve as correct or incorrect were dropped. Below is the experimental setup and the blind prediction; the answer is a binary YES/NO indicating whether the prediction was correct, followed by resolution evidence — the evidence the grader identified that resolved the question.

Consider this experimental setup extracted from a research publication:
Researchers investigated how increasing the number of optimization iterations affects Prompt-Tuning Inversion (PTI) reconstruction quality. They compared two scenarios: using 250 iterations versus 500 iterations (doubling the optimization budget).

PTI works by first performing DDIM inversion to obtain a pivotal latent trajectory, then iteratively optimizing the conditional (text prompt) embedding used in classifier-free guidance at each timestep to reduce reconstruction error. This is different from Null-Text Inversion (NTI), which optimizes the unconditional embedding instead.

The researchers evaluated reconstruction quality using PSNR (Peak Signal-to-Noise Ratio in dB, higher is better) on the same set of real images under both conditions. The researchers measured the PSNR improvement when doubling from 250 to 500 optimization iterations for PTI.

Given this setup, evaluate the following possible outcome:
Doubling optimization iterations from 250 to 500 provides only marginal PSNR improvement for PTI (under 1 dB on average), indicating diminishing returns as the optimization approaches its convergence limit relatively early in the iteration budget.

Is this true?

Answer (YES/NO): YES